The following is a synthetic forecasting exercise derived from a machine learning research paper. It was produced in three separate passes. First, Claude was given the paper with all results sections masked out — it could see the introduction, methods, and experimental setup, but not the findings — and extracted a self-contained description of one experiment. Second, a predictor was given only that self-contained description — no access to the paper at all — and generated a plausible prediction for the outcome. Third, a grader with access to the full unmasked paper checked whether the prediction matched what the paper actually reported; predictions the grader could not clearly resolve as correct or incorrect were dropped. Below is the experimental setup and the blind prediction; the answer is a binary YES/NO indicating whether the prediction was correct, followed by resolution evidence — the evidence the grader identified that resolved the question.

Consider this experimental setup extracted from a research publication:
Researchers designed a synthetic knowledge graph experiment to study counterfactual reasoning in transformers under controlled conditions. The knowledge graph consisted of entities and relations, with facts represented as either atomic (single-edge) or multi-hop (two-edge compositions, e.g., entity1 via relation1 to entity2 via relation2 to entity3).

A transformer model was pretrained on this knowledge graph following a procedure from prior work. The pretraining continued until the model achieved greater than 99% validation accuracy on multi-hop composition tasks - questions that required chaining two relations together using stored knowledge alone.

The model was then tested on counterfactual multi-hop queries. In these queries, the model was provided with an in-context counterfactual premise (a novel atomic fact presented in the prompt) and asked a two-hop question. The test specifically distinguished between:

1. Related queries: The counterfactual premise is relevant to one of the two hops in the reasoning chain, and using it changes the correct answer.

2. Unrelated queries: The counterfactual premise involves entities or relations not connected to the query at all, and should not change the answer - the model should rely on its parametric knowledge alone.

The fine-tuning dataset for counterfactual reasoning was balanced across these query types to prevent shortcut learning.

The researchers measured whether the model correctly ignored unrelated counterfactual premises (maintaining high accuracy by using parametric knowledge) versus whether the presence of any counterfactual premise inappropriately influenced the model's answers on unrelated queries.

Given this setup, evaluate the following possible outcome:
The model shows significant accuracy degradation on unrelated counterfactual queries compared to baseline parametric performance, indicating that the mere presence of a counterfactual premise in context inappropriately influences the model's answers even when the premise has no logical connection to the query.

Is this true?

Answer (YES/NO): YES